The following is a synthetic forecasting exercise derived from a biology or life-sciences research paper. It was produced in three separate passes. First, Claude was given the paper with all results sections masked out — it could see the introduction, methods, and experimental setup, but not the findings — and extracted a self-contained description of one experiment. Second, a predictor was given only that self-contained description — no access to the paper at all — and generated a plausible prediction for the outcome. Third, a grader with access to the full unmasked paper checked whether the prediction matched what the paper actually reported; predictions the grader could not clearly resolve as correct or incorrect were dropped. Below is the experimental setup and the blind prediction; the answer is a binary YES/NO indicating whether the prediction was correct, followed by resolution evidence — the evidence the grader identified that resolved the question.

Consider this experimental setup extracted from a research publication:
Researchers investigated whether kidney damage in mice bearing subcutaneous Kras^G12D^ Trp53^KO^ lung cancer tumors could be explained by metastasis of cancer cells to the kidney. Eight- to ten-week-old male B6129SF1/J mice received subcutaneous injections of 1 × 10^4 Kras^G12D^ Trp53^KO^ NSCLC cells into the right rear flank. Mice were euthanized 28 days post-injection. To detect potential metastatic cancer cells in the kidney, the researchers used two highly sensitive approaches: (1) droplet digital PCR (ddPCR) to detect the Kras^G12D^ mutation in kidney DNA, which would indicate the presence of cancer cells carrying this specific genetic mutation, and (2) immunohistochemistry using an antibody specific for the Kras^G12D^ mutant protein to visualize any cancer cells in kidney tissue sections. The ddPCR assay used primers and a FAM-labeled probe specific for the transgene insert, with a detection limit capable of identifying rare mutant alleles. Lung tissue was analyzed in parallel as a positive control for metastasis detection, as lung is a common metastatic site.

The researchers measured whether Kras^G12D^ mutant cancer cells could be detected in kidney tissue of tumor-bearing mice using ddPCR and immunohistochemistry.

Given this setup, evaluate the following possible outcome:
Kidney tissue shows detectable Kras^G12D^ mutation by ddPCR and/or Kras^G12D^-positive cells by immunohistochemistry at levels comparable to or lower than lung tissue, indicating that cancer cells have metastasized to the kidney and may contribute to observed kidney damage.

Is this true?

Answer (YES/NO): NO